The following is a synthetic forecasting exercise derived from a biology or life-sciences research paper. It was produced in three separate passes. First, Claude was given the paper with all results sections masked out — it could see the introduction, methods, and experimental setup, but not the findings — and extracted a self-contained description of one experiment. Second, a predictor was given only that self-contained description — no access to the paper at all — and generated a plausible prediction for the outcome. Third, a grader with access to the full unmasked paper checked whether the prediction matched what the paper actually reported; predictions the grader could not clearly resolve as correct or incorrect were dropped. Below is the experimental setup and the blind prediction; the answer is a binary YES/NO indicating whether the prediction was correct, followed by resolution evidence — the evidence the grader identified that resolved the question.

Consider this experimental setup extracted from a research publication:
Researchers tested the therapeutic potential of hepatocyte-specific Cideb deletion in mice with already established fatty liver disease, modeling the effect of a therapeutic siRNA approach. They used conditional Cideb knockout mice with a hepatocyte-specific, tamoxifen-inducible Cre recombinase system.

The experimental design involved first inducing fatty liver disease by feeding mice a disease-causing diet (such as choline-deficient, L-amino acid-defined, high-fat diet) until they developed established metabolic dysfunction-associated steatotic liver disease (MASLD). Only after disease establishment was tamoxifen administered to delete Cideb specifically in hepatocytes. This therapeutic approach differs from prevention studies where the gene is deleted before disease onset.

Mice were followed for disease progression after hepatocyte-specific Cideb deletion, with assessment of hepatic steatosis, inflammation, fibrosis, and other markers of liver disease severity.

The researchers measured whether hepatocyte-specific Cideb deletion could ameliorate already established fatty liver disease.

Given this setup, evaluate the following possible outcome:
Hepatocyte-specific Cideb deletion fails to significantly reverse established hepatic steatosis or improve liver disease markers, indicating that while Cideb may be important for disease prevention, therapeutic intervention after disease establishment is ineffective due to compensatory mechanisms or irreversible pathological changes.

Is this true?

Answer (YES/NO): NO